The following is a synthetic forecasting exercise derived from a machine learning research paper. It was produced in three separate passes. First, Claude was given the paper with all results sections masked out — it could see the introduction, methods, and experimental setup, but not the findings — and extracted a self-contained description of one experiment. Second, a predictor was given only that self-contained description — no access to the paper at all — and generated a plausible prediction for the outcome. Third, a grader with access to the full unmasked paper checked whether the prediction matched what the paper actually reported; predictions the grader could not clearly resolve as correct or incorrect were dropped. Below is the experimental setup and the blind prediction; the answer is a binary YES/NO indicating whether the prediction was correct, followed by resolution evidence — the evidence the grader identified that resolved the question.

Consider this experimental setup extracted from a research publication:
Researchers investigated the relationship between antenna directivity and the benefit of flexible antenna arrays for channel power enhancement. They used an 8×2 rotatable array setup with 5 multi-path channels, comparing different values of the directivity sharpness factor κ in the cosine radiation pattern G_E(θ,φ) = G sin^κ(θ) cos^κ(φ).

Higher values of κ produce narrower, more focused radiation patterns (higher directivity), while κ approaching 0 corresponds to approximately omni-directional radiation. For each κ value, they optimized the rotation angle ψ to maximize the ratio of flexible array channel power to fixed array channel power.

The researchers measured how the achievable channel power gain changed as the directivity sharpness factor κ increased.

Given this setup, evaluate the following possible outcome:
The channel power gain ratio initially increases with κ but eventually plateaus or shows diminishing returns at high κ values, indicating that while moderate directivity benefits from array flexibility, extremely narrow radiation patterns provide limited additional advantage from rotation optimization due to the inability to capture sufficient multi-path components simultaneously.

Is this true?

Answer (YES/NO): NO